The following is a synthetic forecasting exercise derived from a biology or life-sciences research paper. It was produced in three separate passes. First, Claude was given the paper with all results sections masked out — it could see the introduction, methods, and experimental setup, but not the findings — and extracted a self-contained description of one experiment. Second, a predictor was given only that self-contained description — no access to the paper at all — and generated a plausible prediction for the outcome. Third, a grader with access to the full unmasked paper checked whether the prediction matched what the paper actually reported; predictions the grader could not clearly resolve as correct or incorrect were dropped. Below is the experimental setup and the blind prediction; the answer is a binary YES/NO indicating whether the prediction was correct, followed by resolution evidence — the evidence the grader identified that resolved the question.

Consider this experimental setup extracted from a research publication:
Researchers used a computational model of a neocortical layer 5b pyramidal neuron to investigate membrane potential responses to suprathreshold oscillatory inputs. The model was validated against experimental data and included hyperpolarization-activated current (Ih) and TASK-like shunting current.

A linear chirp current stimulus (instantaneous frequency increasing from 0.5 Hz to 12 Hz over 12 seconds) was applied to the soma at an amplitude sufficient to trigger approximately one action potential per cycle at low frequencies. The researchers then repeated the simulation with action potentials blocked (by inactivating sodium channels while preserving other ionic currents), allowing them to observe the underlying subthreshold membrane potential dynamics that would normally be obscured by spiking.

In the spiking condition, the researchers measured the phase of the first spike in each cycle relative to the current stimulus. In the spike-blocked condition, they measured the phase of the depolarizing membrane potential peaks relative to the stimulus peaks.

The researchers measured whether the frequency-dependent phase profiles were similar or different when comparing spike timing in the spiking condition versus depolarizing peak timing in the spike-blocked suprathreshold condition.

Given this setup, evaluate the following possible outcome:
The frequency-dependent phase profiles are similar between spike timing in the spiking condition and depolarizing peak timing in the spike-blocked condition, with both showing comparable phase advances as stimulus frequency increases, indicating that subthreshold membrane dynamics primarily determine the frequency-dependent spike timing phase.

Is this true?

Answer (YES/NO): NO